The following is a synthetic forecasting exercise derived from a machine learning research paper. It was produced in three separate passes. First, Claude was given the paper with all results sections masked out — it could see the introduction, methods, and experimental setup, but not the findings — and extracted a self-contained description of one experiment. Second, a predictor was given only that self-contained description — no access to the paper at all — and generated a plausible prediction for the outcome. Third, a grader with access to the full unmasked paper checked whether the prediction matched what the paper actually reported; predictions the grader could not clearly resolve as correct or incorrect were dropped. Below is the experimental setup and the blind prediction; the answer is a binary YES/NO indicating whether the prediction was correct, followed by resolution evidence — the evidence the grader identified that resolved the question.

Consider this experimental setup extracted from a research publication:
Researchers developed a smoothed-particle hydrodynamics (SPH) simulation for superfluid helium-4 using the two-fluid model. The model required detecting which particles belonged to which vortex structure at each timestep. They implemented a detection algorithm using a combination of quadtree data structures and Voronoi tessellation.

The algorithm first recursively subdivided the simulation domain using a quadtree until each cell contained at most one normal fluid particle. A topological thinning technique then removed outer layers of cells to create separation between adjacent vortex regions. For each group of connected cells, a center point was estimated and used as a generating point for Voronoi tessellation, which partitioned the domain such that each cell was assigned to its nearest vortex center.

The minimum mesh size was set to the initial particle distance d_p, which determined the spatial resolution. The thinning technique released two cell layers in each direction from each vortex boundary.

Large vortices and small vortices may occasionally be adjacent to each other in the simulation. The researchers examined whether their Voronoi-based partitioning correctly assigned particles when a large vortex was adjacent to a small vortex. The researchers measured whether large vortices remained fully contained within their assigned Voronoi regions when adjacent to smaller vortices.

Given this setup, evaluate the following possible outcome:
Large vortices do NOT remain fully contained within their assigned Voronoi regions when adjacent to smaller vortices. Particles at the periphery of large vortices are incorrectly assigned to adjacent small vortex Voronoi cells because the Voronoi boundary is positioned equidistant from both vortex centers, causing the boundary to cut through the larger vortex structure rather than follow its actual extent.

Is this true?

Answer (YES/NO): YES